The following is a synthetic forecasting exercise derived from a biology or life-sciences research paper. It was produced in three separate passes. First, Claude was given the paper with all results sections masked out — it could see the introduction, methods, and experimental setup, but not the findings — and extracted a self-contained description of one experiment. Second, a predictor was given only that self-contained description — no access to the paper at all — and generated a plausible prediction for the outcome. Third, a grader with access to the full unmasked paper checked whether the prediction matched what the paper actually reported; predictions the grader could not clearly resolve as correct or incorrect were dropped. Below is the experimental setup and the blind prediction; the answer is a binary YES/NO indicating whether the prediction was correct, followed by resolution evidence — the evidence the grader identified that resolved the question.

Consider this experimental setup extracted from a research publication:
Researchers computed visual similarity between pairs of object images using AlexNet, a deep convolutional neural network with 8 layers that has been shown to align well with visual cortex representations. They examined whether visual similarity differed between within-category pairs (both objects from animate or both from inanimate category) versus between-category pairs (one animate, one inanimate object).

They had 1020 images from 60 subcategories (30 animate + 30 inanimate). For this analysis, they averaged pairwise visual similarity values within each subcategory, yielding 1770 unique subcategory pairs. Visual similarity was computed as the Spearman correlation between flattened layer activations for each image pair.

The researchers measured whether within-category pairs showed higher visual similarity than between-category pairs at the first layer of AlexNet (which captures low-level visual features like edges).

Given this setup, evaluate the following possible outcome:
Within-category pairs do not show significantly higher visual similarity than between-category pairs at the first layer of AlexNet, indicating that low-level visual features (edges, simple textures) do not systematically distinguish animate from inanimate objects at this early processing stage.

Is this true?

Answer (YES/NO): YES